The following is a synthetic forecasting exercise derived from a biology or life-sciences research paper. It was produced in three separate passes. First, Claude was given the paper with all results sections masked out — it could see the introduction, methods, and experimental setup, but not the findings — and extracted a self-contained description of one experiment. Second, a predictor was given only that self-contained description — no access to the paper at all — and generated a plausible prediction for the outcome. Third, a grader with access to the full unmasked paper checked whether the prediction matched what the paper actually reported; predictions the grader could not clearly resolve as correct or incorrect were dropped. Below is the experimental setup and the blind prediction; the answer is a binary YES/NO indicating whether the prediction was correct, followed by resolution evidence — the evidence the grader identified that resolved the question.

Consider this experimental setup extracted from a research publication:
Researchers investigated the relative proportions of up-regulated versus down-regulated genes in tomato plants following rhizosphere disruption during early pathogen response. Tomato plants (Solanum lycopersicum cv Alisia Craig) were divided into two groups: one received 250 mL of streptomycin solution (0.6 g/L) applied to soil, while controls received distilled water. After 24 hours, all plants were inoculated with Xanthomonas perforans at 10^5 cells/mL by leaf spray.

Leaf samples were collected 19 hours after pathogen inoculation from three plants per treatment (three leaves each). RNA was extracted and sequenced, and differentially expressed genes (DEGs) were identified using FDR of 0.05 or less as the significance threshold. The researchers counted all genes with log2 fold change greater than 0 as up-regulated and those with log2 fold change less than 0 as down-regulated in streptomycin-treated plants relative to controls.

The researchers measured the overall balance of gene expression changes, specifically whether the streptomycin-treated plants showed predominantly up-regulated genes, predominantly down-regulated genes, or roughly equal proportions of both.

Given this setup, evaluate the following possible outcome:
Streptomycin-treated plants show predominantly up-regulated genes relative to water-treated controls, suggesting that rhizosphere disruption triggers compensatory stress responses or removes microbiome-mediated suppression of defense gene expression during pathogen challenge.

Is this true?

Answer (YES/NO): YES